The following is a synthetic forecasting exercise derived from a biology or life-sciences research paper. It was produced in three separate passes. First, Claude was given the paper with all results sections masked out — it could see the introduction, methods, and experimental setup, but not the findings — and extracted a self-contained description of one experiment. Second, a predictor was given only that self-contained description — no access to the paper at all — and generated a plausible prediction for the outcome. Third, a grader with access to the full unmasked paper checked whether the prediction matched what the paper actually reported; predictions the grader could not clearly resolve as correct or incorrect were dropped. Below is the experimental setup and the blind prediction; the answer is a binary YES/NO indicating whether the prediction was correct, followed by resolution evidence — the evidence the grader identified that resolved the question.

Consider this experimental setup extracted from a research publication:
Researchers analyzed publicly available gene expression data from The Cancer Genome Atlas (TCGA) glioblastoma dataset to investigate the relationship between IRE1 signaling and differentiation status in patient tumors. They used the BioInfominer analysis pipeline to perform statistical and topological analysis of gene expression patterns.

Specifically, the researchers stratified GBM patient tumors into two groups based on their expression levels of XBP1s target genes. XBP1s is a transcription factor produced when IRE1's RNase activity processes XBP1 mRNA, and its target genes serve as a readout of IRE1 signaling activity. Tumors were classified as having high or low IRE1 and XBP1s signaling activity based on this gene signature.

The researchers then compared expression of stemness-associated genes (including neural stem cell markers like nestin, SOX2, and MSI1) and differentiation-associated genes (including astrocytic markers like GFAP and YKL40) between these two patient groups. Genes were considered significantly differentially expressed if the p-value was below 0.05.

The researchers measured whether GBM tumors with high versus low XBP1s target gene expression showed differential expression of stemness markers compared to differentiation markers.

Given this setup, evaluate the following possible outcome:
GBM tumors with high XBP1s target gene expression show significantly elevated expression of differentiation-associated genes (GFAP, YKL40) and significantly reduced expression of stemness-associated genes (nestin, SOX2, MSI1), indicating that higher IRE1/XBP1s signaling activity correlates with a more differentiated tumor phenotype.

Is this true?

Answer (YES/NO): NO